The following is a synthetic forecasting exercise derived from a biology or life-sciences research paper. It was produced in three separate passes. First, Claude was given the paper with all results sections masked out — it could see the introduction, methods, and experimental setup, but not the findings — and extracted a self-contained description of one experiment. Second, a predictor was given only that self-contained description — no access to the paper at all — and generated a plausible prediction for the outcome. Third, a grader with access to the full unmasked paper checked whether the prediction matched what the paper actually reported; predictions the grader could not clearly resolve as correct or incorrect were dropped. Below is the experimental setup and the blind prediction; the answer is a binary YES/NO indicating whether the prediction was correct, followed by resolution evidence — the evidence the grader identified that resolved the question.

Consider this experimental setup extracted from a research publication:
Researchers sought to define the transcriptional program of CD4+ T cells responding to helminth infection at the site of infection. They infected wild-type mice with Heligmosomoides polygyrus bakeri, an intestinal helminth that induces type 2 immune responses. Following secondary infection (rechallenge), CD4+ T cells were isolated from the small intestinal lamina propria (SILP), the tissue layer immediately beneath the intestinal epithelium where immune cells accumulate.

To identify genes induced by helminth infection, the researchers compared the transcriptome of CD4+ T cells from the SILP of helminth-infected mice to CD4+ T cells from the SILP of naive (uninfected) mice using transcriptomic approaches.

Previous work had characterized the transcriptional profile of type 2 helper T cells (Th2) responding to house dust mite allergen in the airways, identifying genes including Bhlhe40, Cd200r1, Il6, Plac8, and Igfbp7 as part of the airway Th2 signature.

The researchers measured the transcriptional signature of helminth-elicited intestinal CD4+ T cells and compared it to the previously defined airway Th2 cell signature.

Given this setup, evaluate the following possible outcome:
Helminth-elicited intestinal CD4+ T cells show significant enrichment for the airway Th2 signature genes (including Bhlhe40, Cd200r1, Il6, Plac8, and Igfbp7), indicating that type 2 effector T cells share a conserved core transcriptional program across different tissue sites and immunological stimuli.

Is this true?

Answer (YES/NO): YES